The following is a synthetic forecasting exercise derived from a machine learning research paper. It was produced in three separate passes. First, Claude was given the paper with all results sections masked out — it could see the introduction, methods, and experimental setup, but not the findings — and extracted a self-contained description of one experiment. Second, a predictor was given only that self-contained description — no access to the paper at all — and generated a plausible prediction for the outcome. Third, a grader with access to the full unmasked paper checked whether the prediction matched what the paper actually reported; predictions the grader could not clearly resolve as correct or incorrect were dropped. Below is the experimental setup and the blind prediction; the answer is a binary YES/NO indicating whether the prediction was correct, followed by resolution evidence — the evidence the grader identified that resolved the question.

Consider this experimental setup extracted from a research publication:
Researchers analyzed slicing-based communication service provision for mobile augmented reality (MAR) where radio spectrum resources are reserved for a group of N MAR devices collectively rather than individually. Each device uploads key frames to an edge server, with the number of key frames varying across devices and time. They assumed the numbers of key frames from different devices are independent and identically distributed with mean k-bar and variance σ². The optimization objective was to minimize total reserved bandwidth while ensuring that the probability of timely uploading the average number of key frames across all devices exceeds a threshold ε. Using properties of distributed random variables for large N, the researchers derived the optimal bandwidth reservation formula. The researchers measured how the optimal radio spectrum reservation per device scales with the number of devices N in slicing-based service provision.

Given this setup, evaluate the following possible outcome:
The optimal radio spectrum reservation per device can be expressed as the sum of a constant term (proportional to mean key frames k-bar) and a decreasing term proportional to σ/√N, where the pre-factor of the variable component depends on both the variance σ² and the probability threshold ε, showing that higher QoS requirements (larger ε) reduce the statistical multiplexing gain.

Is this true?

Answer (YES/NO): NO